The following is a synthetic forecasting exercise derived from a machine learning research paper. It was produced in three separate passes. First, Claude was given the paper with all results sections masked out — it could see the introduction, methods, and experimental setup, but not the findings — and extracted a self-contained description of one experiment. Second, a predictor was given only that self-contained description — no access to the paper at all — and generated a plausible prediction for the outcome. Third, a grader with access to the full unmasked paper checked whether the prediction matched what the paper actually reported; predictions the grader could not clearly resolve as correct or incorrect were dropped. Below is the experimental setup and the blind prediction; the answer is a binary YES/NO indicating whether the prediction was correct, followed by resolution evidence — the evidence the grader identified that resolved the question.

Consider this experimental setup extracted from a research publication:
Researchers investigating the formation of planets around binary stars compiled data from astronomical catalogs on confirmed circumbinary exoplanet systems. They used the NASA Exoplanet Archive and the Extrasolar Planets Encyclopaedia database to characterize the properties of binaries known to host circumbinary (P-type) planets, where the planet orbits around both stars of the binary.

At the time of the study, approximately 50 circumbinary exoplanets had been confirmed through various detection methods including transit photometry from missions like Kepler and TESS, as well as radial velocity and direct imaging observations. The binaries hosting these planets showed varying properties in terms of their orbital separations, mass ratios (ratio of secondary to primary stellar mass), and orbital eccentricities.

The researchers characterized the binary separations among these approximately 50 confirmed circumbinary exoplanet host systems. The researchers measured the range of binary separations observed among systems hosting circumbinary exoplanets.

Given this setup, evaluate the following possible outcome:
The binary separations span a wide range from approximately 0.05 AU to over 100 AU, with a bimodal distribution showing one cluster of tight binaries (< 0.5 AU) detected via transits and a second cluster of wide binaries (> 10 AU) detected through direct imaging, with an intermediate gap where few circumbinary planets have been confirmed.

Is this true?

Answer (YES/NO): NO